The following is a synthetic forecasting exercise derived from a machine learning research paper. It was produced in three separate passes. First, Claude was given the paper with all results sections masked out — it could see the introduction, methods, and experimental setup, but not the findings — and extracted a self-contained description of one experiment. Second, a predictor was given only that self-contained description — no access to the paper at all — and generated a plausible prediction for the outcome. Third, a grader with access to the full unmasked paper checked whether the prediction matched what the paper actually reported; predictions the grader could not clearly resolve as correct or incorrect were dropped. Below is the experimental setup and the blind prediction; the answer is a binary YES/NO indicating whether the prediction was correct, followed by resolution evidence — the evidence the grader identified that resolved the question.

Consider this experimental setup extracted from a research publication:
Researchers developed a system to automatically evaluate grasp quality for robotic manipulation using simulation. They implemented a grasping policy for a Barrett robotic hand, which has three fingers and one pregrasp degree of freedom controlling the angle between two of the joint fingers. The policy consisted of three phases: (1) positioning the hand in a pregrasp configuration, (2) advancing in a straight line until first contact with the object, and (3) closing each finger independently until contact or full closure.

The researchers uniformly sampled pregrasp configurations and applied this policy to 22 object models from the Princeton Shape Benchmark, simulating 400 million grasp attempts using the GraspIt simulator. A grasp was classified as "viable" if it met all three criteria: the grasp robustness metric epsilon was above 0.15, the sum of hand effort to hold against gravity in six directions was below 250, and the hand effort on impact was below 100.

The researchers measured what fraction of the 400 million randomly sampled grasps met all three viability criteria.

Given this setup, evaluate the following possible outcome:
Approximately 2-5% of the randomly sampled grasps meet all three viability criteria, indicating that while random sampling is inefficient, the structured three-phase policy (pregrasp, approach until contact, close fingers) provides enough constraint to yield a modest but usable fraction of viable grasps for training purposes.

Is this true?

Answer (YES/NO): YES